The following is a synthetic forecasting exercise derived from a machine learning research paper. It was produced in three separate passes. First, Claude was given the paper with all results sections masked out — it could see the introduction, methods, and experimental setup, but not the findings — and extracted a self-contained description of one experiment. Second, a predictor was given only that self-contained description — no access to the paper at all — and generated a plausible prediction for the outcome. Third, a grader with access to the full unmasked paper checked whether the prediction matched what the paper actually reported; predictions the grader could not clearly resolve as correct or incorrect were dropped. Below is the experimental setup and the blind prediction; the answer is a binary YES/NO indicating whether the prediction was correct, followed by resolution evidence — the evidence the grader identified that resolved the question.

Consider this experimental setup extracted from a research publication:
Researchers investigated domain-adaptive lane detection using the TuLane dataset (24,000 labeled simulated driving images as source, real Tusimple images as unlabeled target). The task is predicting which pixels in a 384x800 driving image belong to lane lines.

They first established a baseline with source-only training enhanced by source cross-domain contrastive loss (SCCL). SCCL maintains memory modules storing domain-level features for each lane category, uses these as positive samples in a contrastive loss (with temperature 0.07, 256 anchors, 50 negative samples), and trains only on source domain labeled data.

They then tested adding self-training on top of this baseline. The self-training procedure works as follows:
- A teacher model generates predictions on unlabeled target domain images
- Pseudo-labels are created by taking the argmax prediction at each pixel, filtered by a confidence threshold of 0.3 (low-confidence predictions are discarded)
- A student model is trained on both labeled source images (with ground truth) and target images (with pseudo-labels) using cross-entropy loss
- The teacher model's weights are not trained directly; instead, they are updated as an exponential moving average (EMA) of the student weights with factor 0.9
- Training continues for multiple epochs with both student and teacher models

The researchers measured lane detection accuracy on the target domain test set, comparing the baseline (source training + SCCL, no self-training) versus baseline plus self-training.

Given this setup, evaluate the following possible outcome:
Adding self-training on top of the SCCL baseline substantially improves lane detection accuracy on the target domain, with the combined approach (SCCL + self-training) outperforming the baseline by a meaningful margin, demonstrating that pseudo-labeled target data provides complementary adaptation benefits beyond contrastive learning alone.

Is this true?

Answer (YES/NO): NO